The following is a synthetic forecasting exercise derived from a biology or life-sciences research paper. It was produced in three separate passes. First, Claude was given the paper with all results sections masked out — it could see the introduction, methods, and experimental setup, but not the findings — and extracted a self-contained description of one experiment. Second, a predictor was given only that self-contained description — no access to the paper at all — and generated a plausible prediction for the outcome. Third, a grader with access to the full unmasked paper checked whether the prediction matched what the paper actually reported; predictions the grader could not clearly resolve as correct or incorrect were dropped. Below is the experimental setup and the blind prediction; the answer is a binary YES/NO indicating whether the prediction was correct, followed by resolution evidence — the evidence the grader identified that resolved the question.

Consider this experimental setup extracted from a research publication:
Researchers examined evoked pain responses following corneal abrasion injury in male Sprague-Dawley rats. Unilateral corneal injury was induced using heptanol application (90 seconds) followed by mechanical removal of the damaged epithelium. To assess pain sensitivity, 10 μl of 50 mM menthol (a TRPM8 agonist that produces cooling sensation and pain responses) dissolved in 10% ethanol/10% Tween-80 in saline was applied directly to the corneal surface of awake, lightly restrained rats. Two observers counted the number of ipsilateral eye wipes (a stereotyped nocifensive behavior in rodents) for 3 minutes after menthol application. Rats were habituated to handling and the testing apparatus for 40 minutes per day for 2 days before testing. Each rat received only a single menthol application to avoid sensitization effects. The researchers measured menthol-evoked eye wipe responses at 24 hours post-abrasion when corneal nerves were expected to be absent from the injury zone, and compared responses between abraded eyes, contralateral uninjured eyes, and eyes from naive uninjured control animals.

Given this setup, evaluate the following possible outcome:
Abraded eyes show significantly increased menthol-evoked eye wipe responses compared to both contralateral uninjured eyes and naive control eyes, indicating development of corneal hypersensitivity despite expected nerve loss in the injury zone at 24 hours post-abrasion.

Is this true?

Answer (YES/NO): YES